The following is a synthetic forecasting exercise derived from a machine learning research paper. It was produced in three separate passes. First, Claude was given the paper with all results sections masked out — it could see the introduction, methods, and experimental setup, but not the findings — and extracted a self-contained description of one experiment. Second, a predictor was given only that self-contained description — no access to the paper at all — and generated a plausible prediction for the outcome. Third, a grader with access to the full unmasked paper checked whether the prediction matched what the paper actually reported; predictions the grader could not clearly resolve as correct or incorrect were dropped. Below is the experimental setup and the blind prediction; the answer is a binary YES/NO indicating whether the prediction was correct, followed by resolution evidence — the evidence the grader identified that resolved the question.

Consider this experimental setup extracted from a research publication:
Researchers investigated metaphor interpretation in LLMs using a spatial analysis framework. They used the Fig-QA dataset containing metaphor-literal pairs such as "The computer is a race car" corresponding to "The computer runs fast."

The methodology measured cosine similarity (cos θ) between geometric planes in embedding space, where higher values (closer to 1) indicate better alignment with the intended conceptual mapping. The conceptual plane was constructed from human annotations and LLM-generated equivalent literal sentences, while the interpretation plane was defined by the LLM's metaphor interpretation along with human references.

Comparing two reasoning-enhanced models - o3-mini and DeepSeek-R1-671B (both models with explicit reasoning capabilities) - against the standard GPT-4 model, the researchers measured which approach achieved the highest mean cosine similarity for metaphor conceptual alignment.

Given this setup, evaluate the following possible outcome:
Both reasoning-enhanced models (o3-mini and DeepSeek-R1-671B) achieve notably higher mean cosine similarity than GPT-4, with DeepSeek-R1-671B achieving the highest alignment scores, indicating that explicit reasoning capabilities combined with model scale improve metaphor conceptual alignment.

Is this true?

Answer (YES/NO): NO